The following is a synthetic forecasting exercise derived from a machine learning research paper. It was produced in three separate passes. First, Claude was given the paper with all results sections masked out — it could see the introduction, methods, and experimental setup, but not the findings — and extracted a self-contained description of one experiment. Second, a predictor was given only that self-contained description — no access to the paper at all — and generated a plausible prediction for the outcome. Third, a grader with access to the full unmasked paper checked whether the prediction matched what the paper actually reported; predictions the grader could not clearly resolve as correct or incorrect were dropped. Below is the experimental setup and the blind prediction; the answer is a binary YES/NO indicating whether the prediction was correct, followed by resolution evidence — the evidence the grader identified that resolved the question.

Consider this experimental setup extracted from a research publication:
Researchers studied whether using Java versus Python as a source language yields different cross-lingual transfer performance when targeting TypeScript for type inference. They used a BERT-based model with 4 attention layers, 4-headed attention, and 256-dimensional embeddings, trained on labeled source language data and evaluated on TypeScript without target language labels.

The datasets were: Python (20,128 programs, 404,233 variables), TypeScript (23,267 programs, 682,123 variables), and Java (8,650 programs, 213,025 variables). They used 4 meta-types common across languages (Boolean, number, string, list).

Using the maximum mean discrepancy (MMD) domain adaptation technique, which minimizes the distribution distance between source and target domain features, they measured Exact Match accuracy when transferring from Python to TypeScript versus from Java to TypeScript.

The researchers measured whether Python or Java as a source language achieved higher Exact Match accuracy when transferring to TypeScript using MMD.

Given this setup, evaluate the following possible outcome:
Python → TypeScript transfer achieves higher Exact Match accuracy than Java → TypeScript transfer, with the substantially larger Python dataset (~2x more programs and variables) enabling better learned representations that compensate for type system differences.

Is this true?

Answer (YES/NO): YES